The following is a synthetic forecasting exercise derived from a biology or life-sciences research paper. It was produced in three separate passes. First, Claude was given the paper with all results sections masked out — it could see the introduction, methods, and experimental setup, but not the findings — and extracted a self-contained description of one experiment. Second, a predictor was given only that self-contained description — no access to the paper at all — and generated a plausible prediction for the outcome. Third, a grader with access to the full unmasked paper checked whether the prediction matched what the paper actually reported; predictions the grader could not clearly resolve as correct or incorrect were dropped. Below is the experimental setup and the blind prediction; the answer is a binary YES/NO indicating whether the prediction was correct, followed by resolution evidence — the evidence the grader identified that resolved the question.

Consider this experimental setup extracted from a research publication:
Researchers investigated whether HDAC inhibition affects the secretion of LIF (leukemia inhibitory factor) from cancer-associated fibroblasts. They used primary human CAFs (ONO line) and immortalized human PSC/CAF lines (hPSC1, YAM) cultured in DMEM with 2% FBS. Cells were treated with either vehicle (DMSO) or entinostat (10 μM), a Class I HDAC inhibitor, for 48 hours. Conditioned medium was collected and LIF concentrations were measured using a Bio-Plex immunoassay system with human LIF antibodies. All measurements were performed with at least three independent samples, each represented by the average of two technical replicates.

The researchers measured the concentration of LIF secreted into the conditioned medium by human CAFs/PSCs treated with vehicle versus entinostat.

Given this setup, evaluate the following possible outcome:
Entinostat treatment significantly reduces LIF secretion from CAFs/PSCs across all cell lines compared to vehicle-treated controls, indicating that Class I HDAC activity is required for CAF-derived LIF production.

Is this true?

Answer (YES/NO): YES